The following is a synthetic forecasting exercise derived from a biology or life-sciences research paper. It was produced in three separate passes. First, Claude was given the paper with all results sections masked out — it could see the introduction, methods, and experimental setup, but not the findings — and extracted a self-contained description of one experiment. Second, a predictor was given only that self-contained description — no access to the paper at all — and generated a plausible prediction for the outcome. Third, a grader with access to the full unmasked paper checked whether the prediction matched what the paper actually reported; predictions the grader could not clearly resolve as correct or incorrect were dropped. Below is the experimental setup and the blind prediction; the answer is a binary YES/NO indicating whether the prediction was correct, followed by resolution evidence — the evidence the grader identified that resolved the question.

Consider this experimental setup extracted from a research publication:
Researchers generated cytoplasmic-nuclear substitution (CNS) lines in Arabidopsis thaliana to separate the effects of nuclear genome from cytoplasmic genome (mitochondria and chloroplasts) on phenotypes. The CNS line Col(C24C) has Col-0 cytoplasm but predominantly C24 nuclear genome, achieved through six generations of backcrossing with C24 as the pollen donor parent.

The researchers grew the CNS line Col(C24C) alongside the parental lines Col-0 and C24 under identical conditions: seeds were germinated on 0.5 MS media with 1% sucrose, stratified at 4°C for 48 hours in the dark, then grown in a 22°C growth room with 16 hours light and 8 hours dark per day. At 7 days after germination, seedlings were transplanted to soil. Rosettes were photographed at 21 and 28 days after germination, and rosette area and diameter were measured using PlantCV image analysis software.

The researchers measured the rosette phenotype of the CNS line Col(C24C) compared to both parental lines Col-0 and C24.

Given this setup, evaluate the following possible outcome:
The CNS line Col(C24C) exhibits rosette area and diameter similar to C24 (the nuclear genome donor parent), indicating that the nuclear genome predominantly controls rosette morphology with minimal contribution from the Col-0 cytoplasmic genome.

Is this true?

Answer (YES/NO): YES